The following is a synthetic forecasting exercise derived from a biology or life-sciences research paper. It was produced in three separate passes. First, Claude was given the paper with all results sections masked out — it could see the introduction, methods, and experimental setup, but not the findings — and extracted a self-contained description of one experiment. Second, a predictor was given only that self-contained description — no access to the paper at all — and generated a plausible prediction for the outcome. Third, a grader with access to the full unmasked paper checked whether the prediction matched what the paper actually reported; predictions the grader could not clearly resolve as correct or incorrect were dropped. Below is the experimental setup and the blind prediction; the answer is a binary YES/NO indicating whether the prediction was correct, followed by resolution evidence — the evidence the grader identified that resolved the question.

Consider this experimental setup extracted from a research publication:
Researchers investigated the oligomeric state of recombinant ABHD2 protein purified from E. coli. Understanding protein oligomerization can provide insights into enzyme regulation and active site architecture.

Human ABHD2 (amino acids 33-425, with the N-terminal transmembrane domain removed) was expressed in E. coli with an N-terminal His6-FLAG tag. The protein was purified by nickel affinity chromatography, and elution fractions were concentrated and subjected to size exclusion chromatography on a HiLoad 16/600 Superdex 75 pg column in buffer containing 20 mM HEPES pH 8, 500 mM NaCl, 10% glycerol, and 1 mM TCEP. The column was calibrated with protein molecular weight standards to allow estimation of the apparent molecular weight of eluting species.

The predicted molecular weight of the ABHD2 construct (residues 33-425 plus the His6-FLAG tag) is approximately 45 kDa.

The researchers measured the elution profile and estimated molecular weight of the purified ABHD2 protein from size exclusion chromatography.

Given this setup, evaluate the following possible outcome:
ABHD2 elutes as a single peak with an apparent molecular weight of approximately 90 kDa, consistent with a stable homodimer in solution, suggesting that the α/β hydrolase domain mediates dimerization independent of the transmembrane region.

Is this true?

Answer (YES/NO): NO